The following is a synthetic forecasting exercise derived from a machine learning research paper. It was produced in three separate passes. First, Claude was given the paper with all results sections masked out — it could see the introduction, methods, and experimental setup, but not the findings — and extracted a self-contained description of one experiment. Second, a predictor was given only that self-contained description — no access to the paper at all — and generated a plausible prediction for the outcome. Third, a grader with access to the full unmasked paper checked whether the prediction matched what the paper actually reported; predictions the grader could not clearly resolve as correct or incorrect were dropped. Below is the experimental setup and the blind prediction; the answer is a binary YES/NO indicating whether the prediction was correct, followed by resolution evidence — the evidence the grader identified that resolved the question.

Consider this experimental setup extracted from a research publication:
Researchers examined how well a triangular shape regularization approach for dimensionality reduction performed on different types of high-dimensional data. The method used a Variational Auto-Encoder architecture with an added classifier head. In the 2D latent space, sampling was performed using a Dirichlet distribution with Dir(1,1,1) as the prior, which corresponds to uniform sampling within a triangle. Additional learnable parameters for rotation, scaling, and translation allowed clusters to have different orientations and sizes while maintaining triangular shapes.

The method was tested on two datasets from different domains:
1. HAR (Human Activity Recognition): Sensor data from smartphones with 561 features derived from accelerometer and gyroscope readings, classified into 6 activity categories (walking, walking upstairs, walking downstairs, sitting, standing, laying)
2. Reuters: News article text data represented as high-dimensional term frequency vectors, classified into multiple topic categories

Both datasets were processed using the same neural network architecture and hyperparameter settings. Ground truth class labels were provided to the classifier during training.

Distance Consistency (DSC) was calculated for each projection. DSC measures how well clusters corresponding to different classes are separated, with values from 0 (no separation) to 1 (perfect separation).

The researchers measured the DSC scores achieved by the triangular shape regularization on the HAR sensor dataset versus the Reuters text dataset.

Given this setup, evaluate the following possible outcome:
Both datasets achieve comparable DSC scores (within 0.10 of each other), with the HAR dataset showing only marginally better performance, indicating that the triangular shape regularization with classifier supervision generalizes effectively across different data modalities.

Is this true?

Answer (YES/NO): YES